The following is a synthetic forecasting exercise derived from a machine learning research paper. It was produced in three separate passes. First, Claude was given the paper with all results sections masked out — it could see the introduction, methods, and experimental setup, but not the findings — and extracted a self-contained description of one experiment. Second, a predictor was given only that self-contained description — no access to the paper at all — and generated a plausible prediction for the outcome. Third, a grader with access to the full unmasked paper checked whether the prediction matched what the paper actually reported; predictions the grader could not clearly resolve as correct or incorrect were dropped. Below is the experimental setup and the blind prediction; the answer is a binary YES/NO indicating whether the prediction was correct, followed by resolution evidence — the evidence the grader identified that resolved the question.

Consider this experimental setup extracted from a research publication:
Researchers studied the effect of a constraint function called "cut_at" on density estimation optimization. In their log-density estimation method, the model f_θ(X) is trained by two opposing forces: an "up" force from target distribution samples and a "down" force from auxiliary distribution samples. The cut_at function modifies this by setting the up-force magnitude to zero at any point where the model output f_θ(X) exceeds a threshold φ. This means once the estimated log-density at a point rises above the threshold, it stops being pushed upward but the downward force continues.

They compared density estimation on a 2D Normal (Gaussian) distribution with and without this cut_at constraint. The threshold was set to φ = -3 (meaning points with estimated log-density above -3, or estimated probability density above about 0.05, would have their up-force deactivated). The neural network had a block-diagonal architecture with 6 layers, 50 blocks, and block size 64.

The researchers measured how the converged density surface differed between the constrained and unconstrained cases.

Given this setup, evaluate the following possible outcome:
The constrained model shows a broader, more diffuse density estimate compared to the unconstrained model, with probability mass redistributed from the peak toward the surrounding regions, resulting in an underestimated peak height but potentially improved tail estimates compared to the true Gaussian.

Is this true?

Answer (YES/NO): NO